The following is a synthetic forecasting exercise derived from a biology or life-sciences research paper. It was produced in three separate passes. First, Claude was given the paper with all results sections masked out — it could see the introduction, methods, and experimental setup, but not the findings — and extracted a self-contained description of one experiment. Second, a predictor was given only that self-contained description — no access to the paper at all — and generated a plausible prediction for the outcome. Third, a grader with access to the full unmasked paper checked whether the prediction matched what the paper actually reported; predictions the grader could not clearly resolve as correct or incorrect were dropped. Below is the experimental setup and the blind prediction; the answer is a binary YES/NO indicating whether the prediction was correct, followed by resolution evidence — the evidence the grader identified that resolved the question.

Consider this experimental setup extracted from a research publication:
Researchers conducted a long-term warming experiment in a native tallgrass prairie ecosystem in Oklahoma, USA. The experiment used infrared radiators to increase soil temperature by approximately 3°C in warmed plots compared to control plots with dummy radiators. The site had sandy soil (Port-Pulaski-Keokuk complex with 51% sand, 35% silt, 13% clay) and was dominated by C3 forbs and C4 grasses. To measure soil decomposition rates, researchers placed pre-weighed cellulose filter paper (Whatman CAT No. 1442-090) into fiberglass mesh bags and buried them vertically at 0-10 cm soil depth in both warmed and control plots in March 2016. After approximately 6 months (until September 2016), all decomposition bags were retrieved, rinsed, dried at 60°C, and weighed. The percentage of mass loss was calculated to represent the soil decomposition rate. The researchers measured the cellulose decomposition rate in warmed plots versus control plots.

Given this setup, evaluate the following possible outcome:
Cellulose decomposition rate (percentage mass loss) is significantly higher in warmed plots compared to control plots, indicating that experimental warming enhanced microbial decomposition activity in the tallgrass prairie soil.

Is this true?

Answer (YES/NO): YES